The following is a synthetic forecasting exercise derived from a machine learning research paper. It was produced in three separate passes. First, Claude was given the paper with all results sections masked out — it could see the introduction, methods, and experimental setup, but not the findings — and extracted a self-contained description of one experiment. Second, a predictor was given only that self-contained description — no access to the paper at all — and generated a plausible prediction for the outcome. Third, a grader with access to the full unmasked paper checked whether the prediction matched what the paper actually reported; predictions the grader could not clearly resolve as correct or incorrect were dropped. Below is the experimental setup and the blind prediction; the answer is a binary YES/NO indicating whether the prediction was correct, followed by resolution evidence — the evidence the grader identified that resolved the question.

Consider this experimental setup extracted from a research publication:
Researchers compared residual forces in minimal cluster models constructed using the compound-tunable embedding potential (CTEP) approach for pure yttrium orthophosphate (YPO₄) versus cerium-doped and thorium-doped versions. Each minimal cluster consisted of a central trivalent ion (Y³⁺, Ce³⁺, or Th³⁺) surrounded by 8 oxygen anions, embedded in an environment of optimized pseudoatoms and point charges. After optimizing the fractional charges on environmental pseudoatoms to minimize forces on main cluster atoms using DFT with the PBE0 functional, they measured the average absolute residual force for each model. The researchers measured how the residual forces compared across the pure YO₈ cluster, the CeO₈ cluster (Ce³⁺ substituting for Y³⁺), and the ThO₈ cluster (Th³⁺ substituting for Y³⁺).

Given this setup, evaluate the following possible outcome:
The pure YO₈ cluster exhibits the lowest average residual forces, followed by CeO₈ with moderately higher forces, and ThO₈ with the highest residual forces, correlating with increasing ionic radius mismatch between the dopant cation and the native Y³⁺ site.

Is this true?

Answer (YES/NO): YES